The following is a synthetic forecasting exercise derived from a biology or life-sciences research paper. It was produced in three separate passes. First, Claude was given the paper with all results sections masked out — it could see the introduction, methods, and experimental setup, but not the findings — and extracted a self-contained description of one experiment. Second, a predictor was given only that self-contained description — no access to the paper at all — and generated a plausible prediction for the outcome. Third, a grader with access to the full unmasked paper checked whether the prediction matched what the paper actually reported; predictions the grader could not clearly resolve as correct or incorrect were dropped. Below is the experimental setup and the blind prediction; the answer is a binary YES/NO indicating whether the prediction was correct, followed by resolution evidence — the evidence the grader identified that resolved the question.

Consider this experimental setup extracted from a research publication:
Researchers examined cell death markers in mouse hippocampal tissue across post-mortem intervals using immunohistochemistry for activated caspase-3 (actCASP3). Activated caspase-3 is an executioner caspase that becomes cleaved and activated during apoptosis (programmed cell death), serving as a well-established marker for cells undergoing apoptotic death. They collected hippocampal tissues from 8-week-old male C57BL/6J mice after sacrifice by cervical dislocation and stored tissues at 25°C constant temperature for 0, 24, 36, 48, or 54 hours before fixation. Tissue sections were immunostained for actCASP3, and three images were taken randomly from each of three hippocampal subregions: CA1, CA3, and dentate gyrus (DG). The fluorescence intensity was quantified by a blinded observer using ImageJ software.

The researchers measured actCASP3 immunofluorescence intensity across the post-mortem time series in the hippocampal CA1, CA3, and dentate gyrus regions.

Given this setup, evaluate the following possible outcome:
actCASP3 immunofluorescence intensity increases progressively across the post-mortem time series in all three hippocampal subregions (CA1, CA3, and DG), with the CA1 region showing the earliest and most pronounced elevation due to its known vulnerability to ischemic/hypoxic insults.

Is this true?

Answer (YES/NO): NO